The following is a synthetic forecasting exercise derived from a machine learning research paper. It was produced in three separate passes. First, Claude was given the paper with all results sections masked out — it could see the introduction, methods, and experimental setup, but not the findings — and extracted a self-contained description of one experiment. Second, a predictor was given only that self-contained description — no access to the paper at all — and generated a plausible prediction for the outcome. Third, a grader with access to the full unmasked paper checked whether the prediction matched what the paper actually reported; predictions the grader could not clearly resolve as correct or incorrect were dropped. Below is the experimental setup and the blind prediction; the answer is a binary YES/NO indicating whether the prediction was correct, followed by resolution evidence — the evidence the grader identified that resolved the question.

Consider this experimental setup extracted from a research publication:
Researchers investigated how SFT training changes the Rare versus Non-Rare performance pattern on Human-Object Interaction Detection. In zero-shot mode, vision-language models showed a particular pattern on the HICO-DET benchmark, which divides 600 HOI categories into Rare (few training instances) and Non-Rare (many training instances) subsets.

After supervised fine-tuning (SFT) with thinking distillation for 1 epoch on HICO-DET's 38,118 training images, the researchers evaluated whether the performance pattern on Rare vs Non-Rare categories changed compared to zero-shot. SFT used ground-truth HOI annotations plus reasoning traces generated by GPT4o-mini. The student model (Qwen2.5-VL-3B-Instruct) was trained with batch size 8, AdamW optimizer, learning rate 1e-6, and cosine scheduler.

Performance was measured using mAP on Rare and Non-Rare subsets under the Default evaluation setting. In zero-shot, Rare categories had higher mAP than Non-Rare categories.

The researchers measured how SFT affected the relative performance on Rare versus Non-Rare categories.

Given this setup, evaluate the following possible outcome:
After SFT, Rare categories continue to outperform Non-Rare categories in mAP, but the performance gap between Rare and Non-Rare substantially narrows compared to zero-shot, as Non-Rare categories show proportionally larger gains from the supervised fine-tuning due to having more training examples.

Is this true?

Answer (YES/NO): NO